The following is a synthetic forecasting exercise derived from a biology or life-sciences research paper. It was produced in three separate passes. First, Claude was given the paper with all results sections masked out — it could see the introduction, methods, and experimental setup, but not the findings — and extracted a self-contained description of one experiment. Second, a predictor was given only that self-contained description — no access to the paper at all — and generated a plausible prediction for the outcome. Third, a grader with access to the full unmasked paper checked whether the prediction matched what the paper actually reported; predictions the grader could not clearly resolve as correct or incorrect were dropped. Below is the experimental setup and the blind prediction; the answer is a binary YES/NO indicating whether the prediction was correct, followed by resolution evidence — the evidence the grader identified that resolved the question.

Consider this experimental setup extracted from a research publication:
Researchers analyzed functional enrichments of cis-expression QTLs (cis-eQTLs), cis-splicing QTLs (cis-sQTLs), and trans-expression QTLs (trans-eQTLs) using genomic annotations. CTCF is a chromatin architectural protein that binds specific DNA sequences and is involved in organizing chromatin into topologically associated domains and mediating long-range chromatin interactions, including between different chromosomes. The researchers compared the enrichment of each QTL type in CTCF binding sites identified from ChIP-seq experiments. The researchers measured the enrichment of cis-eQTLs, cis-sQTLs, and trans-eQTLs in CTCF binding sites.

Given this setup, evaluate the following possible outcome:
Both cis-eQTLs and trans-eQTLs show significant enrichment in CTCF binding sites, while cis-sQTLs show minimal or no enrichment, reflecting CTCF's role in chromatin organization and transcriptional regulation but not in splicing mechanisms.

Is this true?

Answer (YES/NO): NO